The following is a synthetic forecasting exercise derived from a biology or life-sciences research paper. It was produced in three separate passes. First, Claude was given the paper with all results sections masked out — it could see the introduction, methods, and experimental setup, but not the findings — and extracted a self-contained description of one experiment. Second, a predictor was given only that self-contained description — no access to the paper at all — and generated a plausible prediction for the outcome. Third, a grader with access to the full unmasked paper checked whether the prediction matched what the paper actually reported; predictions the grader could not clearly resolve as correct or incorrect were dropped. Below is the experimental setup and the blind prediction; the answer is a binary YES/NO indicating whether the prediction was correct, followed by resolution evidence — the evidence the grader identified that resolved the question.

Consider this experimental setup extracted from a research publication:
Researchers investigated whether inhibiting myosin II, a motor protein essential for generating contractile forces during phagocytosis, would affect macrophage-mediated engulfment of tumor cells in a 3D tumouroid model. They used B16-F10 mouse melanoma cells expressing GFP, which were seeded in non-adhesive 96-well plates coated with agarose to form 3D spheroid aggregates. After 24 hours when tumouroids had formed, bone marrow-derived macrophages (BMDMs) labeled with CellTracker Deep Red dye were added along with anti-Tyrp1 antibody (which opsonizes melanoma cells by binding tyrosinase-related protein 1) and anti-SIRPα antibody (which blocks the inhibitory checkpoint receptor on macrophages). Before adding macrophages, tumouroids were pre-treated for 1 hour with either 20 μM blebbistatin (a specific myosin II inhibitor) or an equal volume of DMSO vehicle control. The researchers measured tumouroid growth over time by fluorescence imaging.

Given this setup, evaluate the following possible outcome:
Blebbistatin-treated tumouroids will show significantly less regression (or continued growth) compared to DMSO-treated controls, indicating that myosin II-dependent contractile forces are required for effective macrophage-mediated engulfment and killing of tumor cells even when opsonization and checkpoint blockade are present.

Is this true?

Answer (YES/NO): NO